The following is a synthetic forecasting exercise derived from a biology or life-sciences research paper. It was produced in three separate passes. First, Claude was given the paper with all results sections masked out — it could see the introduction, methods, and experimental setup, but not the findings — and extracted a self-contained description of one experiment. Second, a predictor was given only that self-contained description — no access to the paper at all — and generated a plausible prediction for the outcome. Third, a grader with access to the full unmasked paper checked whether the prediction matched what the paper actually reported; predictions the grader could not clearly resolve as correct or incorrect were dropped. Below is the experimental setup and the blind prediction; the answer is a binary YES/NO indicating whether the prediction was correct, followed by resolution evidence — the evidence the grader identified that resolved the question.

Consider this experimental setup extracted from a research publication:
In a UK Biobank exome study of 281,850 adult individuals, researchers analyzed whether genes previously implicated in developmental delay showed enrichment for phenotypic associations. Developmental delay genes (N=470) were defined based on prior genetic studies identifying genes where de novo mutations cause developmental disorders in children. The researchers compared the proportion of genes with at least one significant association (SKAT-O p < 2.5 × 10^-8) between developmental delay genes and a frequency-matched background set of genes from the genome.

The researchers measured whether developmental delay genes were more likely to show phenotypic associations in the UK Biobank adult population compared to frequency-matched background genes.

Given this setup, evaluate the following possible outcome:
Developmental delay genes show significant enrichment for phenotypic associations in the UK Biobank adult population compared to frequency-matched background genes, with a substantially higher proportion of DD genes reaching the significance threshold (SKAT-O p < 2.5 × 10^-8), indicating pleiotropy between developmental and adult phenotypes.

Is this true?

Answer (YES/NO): YES